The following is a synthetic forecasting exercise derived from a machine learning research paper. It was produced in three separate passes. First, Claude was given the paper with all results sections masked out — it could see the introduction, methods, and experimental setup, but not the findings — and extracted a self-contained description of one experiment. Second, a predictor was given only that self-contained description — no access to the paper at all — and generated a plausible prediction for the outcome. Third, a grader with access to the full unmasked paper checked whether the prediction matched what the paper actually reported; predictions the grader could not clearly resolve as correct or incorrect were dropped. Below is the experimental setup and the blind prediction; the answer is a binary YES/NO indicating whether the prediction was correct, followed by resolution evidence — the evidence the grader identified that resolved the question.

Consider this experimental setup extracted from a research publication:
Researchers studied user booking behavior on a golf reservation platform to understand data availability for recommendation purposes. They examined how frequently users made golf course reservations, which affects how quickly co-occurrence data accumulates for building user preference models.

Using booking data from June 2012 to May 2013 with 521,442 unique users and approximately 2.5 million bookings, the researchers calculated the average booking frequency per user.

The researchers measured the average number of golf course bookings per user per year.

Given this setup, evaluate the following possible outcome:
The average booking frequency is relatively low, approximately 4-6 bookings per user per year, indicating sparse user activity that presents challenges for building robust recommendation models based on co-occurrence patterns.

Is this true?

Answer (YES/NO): YES